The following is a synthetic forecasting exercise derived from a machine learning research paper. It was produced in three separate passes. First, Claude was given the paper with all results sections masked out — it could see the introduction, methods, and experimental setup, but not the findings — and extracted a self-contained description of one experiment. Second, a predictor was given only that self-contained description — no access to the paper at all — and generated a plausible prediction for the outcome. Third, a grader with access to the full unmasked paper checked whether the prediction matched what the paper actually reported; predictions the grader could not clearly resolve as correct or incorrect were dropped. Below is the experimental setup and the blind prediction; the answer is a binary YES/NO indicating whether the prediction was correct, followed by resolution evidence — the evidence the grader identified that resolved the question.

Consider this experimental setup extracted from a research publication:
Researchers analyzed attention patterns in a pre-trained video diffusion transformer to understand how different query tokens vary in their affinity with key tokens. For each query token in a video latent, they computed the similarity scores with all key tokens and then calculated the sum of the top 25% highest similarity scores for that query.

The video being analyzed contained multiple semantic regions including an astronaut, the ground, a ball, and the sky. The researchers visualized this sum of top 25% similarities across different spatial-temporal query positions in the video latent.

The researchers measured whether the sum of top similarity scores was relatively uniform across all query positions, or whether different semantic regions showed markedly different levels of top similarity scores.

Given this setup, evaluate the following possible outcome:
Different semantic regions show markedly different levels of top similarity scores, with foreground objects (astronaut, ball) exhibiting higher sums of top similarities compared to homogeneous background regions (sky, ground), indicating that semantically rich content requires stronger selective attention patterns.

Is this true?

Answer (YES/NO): NO